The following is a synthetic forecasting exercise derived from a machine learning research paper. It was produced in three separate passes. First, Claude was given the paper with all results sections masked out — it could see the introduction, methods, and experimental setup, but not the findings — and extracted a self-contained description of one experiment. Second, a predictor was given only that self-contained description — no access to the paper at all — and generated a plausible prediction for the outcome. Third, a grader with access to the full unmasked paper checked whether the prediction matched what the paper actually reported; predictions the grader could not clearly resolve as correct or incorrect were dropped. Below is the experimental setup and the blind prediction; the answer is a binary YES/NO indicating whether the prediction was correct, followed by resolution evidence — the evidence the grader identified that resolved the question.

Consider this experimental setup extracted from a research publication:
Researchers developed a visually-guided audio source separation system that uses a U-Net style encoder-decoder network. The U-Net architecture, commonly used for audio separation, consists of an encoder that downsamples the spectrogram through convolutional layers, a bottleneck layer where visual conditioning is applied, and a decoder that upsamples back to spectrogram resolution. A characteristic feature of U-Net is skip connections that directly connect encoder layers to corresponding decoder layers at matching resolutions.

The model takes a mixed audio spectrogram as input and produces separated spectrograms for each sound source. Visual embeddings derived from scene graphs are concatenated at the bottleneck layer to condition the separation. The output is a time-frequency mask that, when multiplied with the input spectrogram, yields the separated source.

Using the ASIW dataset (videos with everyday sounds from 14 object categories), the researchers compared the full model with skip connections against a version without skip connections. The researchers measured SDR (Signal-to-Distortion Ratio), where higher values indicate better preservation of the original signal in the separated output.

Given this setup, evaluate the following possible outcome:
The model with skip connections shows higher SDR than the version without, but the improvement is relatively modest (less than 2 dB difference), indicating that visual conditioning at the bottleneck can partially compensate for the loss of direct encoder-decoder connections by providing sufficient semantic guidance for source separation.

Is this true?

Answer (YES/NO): NO